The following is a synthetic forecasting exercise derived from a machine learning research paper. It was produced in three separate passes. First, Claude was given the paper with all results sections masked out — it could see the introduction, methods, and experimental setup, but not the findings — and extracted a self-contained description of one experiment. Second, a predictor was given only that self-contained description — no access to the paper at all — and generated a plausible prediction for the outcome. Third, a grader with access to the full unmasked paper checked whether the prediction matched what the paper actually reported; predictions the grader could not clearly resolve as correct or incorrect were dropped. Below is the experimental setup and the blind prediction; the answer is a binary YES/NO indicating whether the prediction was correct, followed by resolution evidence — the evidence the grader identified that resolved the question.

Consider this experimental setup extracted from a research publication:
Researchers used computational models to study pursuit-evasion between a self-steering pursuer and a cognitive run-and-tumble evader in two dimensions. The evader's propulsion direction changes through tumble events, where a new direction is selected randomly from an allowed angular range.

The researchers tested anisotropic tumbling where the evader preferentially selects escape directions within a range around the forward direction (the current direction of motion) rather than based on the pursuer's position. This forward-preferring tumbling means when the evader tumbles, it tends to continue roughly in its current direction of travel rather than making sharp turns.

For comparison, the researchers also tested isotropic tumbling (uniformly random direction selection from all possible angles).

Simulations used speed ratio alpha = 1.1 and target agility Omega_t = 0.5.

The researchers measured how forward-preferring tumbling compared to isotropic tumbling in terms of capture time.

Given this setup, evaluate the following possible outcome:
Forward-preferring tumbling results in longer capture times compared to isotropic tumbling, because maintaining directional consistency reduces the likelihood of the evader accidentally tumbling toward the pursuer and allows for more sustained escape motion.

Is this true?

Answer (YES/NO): YES